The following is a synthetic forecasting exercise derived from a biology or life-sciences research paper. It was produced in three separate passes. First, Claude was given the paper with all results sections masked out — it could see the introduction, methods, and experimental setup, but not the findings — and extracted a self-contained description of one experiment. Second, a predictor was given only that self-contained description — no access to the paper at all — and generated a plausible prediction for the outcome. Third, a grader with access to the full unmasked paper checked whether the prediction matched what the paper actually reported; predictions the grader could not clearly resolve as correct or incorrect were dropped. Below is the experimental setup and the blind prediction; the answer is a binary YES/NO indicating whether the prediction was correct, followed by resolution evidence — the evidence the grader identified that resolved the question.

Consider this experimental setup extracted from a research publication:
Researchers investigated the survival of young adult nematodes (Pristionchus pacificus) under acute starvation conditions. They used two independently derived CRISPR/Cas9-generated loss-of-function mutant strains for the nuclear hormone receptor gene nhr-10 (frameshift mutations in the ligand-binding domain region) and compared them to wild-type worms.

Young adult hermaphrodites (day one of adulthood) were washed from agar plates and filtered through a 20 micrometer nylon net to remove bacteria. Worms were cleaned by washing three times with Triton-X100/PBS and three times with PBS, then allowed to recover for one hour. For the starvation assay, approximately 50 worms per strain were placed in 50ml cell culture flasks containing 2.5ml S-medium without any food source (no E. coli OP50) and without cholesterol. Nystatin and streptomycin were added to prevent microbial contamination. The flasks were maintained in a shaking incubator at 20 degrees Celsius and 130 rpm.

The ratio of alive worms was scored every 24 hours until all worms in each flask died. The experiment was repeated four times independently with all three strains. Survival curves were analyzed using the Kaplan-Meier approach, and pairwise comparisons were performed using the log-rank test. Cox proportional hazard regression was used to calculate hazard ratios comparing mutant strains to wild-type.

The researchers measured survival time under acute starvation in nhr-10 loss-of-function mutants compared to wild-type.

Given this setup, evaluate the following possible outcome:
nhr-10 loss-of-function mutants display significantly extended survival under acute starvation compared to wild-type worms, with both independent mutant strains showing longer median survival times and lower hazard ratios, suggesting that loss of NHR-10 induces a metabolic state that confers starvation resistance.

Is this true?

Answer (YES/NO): NO